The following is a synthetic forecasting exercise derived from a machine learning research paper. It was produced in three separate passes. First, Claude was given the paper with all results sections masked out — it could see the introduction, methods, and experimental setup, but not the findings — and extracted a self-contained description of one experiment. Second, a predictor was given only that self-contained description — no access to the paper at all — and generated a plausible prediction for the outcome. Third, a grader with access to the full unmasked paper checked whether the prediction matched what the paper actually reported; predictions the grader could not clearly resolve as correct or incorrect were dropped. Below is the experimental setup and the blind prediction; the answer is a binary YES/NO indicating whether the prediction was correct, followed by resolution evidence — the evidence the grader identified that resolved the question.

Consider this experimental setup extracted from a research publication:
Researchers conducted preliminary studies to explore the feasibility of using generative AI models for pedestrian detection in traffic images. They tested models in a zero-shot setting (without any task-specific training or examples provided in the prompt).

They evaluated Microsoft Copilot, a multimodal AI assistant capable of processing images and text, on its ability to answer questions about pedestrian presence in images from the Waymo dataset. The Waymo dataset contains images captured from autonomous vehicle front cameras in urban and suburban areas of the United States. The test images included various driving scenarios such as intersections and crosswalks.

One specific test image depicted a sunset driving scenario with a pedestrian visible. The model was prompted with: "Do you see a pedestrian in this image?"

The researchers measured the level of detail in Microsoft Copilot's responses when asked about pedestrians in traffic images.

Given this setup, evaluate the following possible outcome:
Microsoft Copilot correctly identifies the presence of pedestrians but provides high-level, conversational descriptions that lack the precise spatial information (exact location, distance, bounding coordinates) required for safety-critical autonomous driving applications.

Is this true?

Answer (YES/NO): NO